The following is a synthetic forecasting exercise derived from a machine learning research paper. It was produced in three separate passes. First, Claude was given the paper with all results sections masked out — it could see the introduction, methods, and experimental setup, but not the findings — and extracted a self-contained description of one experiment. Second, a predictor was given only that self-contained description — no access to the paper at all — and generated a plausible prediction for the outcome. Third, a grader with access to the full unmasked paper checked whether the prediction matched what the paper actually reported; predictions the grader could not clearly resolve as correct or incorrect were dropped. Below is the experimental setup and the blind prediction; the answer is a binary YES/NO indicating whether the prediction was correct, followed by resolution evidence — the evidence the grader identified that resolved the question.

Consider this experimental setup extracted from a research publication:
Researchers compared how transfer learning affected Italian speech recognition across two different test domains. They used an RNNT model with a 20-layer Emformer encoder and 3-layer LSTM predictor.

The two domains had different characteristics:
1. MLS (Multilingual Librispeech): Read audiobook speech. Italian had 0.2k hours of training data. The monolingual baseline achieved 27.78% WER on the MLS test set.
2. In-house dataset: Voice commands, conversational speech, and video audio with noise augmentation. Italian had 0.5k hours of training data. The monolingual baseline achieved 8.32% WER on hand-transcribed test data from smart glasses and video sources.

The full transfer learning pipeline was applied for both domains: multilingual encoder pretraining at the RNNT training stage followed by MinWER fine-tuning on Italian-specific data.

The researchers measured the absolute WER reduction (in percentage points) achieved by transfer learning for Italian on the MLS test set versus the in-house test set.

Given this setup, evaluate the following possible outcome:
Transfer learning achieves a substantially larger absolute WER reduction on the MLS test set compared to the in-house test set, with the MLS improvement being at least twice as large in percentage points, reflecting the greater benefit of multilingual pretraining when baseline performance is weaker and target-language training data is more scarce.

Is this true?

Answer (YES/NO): YES